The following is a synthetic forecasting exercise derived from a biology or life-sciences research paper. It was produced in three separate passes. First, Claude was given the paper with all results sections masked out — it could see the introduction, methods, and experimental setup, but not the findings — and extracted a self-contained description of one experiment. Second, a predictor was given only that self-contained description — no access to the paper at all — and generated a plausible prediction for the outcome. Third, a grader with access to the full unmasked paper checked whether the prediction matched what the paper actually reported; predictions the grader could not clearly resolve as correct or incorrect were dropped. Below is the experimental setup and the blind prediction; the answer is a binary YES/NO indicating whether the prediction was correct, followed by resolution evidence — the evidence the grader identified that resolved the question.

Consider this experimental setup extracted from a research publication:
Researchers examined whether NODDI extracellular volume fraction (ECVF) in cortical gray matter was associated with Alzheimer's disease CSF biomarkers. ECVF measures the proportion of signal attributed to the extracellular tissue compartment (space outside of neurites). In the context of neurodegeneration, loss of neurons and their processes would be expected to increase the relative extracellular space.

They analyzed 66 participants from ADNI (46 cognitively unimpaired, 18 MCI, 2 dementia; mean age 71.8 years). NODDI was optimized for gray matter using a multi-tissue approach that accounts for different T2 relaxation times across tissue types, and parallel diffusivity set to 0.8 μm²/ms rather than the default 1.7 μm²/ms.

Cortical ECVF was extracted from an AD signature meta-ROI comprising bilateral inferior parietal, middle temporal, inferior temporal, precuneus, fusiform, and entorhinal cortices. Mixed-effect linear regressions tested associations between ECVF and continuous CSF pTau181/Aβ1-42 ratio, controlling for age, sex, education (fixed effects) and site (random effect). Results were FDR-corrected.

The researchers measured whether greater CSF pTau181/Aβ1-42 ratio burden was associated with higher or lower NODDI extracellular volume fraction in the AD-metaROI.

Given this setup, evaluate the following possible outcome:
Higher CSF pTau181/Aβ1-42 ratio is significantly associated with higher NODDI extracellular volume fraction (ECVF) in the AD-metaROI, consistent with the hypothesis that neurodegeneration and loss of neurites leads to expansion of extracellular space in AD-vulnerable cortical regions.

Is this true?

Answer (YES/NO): NO